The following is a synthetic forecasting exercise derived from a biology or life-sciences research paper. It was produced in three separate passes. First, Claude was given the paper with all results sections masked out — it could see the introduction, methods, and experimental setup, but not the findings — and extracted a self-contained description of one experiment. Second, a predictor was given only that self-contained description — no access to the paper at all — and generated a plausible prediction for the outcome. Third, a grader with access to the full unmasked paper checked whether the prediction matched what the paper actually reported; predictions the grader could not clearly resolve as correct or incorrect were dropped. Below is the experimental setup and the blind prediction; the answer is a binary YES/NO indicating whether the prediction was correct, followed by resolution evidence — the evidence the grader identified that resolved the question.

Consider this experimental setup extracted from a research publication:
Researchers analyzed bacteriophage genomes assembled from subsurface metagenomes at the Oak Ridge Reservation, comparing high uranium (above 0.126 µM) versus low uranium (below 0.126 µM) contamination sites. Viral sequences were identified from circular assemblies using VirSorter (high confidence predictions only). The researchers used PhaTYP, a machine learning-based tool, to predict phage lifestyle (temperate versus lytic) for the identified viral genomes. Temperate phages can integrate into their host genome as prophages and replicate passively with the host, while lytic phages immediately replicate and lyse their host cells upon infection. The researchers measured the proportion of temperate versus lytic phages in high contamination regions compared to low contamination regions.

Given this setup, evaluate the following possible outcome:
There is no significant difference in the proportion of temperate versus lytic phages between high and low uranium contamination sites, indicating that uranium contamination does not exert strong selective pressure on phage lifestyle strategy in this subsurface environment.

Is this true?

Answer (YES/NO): NO